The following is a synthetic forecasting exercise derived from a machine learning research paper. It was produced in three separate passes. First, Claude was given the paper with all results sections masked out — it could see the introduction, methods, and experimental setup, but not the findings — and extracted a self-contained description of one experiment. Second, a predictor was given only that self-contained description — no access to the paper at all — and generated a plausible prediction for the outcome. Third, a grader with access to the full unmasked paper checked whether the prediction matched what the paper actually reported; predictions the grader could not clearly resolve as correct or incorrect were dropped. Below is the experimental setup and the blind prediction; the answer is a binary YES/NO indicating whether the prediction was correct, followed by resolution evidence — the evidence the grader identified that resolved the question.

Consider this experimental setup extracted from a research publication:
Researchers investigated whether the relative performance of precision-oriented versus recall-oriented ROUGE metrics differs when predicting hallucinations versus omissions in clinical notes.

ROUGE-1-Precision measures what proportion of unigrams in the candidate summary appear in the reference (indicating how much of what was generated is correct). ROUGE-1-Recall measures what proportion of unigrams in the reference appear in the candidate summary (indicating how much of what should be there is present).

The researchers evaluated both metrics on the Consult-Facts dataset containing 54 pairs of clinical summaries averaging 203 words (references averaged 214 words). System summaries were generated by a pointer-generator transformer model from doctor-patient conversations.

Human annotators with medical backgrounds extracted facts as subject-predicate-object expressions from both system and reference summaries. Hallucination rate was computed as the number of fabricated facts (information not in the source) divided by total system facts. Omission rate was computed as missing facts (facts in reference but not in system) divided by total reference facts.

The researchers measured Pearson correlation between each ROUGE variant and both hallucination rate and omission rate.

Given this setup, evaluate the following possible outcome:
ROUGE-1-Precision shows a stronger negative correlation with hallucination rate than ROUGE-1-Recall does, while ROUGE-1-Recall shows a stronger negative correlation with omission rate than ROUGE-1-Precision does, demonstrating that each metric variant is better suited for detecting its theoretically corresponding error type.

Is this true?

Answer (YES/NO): YES